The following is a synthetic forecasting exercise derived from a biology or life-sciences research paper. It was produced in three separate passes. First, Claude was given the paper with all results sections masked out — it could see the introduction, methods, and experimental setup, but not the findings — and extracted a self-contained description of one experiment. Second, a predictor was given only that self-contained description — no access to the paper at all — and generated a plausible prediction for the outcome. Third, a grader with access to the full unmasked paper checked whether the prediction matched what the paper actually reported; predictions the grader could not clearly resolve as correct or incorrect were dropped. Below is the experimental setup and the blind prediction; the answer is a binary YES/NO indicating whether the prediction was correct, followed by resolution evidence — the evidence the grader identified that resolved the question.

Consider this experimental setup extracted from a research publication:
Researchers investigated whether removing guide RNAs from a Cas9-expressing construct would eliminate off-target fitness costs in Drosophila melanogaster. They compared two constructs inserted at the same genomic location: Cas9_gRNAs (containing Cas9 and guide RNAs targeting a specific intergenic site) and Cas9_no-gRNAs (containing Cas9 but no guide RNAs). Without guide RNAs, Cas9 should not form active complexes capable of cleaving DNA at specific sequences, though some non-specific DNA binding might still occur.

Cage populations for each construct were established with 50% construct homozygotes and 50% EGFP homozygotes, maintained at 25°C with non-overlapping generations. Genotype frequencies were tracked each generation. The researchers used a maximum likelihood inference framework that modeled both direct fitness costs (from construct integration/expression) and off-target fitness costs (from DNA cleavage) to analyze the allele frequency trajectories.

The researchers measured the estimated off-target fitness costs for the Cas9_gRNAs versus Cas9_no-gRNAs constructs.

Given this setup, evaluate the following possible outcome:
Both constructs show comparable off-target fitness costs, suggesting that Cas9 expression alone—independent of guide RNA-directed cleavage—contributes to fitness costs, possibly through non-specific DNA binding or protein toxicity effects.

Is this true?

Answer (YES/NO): NO